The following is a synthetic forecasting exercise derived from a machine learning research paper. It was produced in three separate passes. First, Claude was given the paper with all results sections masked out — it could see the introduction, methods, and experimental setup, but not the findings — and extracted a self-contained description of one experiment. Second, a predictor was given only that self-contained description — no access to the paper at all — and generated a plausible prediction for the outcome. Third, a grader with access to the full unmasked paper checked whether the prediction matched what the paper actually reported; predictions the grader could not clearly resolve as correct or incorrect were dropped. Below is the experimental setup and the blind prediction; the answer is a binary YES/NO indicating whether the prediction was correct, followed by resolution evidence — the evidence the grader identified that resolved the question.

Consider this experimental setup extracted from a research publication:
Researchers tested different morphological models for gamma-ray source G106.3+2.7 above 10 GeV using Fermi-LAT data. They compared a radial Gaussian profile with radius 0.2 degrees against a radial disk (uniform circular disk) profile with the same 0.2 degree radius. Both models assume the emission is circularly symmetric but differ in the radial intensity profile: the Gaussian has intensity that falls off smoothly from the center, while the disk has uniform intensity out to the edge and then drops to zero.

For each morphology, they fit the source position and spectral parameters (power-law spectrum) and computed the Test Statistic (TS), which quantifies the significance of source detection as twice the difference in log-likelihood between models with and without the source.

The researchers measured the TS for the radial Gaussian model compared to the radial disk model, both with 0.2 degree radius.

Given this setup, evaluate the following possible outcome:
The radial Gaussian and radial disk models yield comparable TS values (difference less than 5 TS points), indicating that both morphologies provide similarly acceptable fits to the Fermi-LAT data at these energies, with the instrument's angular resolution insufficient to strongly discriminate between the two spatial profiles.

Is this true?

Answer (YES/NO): YES